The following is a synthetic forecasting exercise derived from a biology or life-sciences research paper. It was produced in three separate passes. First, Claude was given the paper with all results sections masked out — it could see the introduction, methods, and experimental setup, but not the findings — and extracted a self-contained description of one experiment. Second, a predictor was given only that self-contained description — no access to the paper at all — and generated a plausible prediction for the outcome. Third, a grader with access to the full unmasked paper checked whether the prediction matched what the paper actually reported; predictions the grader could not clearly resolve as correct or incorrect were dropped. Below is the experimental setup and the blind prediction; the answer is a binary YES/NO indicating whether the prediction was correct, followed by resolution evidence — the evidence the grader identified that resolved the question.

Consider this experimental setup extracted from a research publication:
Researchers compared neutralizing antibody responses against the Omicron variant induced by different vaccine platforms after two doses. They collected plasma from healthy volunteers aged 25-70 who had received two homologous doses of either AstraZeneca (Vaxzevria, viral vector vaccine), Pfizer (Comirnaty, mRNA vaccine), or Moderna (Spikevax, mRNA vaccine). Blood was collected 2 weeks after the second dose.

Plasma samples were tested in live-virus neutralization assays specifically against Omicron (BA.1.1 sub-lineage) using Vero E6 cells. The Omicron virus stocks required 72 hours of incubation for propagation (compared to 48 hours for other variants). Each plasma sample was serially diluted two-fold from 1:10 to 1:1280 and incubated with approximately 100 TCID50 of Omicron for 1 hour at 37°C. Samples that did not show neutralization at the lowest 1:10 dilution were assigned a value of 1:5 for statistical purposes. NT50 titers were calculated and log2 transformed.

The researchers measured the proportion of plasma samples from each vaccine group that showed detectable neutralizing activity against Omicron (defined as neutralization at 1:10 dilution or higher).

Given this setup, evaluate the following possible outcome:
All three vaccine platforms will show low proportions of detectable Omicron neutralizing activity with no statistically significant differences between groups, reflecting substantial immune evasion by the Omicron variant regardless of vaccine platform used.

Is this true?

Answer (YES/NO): NO